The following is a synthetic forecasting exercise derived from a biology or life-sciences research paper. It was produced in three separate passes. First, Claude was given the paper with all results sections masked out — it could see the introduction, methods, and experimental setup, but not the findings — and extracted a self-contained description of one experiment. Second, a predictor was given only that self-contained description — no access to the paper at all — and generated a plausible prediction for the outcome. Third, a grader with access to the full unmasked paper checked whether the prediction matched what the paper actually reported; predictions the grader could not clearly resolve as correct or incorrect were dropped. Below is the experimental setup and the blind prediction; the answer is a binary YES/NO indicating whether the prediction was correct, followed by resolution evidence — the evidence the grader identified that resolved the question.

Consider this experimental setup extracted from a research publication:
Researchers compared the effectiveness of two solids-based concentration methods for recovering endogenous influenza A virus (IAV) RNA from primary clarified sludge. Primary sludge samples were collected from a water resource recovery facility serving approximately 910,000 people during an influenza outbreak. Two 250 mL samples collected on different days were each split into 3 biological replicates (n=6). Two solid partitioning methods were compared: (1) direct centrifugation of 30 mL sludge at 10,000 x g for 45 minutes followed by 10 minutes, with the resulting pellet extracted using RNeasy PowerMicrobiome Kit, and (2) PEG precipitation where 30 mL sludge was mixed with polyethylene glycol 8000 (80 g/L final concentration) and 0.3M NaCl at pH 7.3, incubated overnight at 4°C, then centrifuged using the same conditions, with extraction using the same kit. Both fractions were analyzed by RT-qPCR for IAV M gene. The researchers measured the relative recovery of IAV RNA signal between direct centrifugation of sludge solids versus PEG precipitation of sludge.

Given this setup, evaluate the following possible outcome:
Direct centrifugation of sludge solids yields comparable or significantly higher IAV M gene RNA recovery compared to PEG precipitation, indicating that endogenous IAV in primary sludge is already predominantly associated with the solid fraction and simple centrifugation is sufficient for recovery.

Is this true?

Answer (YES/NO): YES